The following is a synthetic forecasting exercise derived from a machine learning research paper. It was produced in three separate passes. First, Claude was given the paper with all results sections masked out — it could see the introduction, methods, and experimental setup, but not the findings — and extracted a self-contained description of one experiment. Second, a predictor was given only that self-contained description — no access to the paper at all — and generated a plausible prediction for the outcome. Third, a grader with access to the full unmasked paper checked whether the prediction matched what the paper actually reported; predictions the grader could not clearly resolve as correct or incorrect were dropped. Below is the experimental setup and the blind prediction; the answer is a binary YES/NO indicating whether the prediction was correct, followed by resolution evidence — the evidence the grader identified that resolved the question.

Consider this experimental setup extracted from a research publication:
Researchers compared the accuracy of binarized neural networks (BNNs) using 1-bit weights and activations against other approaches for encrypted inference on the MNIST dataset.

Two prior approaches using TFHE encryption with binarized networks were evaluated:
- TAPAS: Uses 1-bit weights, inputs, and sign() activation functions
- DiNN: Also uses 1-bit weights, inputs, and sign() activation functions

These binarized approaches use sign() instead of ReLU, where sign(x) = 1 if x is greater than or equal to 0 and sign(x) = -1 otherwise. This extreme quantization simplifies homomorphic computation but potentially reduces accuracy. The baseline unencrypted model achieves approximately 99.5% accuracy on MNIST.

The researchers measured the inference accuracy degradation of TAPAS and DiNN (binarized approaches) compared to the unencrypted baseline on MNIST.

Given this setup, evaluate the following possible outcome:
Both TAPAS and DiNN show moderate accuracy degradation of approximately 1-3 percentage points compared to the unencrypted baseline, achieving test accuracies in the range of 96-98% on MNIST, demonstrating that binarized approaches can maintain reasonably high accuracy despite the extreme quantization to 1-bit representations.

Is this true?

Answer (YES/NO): NO